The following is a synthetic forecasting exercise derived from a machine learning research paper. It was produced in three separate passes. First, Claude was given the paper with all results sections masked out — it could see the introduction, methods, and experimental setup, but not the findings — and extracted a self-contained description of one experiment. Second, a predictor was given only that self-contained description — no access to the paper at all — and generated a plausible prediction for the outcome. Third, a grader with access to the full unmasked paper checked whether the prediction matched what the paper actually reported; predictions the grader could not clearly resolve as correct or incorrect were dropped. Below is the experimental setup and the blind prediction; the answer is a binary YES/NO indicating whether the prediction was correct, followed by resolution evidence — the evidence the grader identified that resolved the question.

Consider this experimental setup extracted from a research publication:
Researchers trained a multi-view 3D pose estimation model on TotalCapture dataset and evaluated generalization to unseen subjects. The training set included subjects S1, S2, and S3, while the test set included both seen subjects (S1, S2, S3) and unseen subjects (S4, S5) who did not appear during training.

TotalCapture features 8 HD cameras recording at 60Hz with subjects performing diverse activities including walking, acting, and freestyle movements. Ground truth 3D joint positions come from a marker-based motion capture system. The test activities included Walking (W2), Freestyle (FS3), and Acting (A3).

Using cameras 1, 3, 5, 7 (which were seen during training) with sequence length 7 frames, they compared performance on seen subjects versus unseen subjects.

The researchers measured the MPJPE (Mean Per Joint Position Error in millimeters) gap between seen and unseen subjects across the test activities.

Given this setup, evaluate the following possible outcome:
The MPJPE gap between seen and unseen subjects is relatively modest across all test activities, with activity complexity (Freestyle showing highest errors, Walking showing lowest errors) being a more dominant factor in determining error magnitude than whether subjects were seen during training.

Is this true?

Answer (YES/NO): NO